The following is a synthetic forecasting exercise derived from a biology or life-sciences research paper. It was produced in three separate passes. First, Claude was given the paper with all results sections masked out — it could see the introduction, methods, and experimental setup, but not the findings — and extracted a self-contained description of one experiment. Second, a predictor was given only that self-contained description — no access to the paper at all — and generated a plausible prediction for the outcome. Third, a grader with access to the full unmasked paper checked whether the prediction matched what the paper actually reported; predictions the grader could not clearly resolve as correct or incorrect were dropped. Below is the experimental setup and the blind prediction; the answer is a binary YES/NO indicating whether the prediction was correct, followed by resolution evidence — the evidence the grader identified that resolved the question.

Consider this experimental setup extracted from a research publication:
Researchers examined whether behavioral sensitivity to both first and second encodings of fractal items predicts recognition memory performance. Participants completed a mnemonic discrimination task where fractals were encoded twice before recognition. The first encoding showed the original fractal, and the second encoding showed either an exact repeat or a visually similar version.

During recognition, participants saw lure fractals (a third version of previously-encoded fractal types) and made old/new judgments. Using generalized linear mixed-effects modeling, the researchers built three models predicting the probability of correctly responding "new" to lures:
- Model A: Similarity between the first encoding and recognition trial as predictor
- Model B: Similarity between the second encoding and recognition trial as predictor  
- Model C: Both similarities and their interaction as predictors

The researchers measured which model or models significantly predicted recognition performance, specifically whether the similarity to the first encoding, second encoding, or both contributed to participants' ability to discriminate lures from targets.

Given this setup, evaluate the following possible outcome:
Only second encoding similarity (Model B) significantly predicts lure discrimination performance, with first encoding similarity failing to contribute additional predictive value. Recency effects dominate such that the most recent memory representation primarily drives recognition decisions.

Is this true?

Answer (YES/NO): YES